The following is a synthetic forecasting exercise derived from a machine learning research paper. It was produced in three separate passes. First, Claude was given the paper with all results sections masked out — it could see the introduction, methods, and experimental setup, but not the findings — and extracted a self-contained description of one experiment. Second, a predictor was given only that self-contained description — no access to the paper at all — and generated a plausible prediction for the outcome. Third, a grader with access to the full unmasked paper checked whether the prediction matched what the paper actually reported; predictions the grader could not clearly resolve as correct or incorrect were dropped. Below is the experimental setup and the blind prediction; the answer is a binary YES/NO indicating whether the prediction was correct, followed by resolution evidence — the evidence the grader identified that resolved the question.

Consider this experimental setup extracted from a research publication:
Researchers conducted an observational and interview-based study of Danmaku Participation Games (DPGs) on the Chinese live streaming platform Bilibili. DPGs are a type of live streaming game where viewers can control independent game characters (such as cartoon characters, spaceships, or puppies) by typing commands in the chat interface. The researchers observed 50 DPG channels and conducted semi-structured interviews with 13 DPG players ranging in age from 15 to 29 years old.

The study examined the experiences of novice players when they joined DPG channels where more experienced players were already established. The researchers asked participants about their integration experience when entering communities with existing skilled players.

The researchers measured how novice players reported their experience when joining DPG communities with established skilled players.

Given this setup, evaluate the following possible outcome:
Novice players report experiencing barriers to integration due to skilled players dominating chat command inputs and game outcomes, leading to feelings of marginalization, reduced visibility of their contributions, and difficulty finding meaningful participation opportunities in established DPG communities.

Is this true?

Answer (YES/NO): NO